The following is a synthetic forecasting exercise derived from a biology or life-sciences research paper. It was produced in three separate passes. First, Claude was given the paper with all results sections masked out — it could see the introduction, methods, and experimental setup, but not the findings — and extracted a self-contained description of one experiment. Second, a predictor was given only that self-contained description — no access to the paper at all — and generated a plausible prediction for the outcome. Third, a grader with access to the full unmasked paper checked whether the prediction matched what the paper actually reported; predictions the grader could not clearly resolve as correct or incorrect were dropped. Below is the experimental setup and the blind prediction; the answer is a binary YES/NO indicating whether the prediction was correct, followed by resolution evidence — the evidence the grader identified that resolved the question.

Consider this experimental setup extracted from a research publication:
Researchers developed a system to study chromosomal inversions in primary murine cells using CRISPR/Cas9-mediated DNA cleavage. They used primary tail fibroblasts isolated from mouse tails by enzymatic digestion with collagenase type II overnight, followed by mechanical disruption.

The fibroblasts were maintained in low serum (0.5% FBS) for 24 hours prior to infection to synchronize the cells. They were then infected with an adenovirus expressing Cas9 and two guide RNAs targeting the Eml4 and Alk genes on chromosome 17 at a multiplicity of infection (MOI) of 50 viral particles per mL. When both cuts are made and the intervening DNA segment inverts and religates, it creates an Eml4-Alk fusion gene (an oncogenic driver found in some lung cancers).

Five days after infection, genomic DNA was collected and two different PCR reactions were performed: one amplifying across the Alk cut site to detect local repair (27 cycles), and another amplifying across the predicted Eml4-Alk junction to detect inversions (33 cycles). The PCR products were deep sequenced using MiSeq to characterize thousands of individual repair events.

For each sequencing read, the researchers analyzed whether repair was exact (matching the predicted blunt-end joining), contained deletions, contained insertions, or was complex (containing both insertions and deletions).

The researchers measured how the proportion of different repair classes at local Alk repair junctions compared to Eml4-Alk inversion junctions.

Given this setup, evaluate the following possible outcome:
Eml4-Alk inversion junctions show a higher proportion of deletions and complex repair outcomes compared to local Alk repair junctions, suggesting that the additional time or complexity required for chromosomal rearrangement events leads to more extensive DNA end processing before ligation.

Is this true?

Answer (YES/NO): NO